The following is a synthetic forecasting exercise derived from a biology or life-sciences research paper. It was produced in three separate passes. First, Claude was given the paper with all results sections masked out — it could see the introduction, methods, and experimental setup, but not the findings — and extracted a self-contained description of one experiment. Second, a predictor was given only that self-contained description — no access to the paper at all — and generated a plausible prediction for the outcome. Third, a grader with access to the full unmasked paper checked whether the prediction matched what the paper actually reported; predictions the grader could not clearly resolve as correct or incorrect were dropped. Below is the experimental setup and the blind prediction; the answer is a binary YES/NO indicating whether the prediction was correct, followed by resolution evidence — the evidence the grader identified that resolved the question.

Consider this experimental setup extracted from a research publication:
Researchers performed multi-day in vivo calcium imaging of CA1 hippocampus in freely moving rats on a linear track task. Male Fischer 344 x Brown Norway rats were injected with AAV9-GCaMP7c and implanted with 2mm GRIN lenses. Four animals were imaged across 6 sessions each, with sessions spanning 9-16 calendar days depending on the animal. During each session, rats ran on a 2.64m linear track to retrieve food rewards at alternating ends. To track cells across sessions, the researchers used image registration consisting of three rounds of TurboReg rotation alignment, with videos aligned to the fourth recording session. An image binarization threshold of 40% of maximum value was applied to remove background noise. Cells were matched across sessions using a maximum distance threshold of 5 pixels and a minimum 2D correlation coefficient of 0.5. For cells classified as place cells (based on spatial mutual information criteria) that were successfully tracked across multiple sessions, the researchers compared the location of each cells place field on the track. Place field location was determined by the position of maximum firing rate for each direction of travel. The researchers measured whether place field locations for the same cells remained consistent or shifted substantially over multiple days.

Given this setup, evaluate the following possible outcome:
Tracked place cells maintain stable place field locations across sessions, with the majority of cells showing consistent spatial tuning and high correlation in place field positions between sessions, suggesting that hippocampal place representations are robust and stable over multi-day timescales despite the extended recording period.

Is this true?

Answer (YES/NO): YES